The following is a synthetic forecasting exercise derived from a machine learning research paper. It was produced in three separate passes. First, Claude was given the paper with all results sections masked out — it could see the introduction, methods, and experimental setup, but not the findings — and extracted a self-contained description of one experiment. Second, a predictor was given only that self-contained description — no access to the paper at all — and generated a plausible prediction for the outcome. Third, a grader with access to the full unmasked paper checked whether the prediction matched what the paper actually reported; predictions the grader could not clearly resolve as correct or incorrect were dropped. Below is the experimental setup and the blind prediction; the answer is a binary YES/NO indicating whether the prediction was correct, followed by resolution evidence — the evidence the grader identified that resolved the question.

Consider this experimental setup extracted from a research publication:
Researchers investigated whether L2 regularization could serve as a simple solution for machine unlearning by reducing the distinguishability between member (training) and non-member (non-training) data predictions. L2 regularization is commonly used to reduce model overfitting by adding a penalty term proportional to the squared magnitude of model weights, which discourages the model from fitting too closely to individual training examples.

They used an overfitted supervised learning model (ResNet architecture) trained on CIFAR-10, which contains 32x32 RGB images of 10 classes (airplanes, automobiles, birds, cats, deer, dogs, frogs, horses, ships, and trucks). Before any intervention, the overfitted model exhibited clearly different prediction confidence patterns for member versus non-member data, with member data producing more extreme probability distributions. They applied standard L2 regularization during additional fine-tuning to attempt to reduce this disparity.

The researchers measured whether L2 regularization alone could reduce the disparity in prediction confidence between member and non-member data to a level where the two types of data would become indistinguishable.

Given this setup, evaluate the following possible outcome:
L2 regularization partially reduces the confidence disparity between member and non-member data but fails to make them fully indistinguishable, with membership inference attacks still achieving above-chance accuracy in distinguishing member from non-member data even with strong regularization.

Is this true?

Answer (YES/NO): NO